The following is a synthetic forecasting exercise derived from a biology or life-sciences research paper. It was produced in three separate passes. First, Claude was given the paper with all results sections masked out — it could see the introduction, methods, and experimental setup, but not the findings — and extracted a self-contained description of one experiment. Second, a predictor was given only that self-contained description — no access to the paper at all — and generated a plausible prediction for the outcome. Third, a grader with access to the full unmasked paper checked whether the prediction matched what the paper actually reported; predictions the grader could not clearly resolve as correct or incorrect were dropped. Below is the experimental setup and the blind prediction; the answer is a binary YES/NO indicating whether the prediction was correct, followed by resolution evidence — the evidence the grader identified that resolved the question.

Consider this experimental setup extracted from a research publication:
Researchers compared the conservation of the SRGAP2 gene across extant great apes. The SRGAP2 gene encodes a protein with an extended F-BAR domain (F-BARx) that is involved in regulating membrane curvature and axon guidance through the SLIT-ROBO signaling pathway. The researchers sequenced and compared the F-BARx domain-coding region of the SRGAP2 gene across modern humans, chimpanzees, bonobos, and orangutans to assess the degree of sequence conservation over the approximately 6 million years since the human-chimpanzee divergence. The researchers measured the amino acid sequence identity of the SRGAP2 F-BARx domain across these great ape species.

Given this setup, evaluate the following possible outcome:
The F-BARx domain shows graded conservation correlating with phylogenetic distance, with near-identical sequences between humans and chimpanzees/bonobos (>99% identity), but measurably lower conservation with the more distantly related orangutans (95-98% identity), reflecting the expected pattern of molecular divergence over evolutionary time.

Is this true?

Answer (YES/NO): NO